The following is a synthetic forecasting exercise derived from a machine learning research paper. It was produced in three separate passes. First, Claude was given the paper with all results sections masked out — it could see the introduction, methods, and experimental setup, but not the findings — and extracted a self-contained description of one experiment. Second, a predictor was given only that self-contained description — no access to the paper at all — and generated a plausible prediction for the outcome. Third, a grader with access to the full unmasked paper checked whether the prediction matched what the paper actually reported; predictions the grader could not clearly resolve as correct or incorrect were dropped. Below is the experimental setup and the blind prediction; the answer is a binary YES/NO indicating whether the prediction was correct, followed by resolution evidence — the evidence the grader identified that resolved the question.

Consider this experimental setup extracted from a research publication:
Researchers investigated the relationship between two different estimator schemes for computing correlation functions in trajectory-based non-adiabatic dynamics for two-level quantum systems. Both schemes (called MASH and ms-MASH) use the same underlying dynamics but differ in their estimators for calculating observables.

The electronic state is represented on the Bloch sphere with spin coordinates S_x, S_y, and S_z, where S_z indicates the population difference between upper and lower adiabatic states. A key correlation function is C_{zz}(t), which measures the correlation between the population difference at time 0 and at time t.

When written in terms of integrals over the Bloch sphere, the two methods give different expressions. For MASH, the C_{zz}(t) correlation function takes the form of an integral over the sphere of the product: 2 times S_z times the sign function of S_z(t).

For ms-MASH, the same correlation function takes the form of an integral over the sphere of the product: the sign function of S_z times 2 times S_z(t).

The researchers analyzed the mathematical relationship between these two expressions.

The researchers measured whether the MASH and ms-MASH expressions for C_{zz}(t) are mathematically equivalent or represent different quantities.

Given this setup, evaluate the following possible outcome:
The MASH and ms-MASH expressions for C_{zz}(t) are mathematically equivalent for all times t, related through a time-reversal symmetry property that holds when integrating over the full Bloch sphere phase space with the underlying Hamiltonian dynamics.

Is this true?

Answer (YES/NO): NO